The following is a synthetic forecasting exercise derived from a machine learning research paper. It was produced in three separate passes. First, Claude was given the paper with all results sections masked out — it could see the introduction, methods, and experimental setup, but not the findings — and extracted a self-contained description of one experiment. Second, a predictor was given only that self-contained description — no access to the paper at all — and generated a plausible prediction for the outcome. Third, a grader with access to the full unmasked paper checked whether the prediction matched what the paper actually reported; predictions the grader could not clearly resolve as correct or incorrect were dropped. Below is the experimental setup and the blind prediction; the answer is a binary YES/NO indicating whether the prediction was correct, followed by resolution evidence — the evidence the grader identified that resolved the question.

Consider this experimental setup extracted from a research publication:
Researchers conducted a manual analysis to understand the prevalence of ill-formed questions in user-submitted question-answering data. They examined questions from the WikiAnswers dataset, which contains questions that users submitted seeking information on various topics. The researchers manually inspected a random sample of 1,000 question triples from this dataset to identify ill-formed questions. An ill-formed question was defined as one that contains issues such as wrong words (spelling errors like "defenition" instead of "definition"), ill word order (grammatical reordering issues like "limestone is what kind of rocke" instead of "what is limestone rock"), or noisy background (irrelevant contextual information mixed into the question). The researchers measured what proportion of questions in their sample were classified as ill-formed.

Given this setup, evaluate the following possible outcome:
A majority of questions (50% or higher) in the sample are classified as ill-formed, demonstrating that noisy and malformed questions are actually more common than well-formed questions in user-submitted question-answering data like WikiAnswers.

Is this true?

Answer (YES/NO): YES